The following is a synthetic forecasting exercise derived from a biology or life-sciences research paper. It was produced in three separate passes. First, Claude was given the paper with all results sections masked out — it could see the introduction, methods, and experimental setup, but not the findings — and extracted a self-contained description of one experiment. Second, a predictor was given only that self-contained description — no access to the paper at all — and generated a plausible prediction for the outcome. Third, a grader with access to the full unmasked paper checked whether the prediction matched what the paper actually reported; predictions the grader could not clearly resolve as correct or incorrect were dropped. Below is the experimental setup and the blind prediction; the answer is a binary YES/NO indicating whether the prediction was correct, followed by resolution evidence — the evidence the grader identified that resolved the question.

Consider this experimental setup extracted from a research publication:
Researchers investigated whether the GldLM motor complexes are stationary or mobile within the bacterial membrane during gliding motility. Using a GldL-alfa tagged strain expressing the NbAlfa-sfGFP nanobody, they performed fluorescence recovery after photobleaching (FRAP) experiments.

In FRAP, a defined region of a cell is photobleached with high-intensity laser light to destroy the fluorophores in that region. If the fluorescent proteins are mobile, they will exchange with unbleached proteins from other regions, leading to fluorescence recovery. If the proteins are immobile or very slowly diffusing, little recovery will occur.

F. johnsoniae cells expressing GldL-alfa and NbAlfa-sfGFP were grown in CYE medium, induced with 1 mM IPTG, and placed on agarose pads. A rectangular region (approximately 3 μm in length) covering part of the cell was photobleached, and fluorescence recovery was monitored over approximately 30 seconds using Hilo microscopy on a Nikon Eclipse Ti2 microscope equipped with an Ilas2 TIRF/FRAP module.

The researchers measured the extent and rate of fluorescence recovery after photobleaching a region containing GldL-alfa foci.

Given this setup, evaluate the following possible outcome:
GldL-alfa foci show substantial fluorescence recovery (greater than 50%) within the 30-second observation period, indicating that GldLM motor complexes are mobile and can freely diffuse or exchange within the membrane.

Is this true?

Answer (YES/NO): NO